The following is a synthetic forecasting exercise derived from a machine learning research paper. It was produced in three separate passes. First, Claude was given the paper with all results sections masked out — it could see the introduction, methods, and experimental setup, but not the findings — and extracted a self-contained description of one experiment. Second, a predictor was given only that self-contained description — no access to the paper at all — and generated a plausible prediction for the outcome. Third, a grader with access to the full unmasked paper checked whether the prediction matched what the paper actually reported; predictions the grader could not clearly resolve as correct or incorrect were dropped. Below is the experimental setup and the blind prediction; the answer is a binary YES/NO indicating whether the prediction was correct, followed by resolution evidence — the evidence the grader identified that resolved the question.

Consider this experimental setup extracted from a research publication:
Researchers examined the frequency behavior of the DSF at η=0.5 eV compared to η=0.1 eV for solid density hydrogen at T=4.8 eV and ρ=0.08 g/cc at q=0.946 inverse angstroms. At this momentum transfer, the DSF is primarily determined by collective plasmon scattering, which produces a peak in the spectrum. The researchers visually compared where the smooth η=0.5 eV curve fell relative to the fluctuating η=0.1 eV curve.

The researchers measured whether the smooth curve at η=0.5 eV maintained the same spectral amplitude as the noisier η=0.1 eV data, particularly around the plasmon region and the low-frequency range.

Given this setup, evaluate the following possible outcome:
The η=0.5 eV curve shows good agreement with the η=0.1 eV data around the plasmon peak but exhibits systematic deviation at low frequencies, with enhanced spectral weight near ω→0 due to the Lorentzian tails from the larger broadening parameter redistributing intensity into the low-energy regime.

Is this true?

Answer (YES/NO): NO